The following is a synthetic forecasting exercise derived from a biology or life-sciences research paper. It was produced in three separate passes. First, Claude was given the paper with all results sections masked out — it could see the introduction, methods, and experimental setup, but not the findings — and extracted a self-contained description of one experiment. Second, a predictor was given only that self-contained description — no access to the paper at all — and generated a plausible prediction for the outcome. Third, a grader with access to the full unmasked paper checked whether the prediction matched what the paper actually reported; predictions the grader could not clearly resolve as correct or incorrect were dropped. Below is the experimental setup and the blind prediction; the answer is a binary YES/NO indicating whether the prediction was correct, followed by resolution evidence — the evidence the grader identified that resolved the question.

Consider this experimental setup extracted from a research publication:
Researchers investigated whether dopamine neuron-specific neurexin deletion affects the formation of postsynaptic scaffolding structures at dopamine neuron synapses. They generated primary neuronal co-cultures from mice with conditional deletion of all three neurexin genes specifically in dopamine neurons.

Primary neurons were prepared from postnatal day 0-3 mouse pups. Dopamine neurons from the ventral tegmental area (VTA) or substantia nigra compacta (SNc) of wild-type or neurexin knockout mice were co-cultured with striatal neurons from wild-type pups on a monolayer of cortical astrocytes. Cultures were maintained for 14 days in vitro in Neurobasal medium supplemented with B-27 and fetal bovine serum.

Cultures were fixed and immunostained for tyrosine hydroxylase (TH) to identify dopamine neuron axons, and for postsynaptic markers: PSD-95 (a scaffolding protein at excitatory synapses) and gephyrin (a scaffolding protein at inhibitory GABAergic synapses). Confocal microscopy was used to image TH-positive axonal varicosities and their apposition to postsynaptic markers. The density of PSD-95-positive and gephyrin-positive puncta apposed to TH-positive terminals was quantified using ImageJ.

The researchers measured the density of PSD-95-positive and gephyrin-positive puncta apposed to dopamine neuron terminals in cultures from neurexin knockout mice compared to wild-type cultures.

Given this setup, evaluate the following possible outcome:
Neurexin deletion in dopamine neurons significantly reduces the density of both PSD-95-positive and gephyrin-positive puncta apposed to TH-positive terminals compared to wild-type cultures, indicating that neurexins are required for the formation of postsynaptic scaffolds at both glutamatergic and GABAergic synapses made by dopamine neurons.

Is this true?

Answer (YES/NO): NO